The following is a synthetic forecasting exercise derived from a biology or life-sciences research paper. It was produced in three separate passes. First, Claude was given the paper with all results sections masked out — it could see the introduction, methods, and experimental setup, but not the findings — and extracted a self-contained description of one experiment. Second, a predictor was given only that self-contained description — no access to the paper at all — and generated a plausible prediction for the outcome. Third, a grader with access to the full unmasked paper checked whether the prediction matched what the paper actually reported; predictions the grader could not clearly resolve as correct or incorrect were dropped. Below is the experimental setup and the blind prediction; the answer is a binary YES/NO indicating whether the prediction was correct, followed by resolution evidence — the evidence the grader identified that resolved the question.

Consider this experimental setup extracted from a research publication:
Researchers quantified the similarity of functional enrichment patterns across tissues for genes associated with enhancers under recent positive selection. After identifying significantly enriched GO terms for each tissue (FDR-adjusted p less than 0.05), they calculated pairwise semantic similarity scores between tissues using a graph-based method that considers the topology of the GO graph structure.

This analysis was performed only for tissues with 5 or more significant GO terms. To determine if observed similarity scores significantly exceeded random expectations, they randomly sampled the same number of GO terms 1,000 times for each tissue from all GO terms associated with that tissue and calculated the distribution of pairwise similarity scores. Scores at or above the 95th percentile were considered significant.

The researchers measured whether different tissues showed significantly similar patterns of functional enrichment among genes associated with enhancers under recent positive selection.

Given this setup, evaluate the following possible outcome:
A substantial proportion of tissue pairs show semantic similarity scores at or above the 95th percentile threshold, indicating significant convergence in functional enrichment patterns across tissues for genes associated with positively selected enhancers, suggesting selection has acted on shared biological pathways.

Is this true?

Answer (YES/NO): YES